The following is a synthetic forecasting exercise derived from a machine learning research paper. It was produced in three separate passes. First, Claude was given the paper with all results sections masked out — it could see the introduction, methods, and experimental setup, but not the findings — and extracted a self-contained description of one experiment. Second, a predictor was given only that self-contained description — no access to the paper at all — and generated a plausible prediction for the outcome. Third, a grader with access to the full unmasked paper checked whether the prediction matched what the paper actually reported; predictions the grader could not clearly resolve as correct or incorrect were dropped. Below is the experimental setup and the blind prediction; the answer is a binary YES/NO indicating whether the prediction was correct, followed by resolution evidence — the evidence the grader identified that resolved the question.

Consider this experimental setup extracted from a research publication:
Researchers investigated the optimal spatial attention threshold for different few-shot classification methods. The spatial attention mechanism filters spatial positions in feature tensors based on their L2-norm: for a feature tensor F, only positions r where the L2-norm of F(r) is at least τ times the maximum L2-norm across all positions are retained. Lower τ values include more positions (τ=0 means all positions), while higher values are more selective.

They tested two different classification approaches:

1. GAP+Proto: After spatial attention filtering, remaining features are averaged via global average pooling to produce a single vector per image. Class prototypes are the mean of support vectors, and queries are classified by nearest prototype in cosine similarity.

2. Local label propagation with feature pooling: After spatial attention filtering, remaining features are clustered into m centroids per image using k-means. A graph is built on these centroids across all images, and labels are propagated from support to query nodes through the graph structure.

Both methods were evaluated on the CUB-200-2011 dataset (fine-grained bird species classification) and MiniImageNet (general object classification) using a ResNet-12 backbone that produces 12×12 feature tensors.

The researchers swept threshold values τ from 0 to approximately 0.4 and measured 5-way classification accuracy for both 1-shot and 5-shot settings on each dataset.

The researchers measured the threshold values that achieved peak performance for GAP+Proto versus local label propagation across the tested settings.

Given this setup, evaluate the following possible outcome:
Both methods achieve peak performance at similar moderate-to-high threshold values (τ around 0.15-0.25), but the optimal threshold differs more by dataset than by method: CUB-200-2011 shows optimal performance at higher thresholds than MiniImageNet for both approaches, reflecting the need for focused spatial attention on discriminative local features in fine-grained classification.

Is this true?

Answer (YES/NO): NO